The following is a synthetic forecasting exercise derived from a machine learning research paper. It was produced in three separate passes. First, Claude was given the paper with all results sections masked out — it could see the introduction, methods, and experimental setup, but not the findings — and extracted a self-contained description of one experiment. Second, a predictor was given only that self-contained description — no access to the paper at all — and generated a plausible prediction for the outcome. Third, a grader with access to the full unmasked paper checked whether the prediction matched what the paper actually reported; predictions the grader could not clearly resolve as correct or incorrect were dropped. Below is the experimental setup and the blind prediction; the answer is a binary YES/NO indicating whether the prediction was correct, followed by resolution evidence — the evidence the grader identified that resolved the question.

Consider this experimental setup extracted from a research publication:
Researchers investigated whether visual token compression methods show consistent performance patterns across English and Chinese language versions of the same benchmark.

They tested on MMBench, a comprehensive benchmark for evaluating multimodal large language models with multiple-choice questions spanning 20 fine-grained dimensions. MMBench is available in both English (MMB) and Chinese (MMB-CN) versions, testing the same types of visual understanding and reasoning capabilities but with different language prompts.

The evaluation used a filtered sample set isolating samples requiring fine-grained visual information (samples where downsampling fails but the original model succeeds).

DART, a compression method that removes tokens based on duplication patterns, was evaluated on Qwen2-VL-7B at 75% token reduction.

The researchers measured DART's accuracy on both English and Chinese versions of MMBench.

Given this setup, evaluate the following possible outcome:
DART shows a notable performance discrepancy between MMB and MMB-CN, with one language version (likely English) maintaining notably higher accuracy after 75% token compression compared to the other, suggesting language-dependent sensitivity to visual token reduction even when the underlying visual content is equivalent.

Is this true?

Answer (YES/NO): NO